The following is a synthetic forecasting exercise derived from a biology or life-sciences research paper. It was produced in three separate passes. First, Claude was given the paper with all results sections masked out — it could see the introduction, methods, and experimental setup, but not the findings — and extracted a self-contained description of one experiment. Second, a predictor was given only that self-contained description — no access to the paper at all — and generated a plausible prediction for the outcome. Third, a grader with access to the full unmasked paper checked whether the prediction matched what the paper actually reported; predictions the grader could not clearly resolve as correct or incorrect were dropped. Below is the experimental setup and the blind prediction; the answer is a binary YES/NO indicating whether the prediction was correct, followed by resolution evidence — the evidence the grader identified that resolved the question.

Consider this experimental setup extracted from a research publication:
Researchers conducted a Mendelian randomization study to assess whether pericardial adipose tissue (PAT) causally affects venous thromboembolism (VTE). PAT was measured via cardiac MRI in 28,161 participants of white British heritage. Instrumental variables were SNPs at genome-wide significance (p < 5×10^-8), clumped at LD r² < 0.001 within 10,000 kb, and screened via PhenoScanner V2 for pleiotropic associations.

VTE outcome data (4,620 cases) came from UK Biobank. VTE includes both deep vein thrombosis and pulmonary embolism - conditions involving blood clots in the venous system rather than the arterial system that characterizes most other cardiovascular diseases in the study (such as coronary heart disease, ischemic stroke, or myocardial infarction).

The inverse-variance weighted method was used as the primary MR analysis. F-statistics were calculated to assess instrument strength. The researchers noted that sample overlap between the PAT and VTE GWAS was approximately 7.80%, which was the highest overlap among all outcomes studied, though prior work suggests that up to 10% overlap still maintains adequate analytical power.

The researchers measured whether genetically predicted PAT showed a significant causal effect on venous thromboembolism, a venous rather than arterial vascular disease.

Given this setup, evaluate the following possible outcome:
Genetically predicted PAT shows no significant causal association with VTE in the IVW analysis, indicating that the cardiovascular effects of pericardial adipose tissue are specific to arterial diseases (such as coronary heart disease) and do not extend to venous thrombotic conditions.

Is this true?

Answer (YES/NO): NO